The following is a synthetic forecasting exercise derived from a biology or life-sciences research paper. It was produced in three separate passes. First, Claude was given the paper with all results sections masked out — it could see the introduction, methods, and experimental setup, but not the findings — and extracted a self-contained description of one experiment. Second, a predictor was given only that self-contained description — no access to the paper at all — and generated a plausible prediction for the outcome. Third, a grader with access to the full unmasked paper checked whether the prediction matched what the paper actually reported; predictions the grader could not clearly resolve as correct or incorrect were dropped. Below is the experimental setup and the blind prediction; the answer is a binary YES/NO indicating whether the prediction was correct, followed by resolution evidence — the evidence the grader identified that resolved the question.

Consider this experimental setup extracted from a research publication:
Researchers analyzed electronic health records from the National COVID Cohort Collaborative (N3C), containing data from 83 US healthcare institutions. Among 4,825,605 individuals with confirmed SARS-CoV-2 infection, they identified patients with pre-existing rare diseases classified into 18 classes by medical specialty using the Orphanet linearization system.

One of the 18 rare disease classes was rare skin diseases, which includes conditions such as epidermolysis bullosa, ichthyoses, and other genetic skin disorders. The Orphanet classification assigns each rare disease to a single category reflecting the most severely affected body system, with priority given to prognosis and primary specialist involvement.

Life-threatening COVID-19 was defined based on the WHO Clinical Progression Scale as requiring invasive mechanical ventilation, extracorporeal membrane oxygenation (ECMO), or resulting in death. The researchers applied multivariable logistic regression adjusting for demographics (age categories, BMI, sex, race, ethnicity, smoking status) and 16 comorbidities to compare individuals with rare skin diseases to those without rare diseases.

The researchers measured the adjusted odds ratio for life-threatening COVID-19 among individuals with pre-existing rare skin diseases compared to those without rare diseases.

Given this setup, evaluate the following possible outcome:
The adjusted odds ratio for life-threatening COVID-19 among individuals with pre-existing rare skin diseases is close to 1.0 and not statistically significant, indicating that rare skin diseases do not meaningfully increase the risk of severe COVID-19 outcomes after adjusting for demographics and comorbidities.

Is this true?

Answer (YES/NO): YES